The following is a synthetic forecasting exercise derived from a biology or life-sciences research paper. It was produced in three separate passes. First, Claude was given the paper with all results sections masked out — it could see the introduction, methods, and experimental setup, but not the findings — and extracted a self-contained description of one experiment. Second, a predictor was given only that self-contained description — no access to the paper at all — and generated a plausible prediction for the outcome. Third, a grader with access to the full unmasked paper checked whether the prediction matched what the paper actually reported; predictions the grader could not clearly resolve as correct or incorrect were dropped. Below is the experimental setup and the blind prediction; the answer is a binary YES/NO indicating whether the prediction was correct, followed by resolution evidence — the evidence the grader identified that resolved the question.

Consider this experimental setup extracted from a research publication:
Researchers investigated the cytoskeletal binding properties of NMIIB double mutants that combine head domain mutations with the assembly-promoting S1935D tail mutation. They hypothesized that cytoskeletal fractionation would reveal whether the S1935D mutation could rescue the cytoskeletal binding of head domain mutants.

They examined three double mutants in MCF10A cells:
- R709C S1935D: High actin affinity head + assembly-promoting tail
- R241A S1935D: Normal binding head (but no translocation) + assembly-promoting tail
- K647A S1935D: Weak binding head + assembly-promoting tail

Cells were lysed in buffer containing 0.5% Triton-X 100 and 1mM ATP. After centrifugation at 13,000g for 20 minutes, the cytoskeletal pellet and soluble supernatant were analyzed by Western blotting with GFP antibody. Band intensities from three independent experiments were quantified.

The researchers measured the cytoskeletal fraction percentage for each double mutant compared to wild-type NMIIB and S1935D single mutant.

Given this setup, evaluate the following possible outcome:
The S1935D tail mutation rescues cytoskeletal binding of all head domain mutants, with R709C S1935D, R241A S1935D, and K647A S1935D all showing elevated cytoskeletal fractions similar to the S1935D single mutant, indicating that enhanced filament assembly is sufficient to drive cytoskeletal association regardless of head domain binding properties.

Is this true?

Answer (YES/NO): NO